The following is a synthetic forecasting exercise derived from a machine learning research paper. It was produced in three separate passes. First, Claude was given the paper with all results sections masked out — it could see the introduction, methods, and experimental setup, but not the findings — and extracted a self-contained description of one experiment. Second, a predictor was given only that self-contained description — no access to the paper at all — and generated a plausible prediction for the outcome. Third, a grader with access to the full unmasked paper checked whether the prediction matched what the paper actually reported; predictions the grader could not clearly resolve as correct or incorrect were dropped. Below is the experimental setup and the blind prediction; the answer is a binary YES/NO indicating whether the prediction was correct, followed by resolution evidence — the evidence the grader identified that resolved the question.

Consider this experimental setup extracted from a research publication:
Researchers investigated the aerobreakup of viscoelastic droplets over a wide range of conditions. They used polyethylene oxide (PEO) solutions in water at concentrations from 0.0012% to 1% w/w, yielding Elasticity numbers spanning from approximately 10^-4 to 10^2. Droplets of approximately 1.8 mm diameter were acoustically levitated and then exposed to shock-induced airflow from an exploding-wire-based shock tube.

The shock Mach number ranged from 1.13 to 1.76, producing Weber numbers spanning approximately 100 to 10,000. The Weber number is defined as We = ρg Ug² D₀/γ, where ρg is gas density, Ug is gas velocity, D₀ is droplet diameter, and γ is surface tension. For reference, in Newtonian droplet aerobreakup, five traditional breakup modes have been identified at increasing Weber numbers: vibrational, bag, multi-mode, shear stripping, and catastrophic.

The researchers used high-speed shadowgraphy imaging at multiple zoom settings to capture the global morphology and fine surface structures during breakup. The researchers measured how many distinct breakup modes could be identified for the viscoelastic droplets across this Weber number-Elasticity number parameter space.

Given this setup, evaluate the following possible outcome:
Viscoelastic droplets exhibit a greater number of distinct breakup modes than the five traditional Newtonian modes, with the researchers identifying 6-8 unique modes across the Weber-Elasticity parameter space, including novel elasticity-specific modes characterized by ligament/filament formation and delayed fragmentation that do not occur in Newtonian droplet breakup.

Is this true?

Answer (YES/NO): NO